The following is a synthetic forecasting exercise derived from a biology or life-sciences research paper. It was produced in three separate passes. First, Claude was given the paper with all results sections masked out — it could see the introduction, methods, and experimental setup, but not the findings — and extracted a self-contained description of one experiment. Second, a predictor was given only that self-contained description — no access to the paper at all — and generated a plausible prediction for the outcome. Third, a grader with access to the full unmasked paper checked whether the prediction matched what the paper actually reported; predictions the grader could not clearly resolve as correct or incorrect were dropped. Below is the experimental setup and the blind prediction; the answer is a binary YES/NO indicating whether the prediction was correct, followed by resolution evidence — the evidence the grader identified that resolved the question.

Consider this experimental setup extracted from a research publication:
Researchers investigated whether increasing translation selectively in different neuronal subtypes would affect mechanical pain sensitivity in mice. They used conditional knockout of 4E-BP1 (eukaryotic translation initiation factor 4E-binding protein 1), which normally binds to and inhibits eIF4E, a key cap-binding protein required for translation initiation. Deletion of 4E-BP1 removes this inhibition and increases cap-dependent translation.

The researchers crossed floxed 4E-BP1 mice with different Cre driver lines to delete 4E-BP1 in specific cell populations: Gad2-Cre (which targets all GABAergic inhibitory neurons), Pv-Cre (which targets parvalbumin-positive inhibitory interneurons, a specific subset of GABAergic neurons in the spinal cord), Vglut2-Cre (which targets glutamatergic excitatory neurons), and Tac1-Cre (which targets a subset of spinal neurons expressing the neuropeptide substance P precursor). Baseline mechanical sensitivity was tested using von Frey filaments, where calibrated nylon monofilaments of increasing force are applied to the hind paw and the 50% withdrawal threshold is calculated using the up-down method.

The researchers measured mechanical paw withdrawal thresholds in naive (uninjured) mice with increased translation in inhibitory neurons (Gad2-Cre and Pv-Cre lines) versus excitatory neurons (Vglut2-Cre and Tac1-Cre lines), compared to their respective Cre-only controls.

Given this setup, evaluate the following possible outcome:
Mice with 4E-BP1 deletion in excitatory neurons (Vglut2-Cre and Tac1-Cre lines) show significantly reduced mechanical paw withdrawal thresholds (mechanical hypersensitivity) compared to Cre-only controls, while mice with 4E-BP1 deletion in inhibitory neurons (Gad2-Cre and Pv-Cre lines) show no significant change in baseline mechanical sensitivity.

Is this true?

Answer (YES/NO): NO